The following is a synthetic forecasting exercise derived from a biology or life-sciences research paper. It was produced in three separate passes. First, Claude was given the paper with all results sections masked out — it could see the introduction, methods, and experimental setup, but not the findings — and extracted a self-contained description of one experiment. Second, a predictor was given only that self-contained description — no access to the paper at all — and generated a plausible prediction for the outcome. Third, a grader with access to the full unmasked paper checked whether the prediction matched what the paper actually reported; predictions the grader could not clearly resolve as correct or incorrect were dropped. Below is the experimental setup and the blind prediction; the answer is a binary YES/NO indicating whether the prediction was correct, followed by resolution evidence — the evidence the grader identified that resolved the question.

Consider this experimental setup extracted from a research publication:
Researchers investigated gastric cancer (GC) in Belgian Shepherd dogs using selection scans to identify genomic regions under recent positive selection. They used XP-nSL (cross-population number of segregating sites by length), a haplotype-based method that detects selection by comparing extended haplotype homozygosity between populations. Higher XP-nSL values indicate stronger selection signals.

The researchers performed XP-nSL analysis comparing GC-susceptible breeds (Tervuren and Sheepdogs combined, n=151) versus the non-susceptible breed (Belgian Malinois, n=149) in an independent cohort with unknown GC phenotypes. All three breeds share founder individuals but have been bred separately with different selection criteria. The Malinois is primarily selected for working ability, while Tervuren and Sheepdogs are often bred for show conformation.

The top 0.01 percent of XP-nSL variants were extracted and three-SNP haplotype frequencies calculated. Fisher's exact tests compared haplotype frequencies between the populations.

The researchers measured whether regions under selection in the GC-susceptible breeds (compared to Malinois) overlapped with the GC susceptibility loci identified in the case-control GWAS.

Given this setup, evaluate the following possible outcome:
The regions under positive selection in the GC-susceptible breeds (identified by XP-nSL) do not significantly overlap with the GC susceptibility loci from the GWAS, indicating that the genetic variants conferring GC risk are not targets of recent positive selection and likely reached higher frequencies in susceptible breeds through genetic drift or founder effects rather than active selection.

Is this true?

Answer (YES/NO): YES